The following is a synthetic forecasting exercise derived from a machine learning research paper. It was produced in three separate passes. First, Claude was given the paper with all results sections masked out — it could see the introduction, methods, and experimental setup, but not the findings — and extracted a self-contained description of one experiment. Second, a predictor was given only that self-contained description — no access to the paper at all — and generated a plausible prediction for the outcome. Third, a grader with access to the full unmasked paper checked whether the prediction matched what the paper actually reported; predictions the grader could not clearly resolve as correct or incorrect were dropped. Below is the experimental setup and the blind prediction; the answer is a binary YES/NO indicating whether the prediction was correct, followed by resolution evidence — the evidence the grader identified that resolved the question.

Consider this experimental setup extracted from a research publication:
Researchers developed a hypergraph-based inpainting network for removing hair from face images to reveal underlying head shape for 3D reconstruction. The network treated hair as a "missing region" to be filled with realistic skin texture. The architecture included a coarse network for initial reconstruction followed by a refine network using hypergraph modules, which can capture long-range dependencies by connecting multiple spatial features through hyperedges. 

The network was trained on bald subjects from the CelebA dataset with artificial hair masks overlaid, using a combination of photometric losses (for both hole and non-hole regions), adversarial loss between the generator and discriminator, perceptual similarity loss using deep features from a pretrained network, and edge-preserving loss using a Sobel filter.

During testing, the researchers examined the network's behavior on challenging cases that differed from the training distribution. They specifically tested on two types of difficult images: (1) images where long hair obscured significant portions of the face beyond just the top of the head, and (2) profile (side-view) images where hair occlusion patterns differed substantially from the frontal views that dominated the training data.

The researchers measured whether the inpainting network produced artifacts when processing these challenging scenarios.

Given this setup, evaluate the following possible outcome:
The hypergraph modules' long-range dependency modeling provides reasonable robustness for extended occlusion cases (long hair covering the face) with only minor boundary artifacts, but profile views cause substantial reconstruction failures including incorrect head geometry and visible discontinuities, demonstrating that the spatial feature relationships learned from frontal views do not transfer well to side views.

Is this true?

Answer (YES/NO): NO